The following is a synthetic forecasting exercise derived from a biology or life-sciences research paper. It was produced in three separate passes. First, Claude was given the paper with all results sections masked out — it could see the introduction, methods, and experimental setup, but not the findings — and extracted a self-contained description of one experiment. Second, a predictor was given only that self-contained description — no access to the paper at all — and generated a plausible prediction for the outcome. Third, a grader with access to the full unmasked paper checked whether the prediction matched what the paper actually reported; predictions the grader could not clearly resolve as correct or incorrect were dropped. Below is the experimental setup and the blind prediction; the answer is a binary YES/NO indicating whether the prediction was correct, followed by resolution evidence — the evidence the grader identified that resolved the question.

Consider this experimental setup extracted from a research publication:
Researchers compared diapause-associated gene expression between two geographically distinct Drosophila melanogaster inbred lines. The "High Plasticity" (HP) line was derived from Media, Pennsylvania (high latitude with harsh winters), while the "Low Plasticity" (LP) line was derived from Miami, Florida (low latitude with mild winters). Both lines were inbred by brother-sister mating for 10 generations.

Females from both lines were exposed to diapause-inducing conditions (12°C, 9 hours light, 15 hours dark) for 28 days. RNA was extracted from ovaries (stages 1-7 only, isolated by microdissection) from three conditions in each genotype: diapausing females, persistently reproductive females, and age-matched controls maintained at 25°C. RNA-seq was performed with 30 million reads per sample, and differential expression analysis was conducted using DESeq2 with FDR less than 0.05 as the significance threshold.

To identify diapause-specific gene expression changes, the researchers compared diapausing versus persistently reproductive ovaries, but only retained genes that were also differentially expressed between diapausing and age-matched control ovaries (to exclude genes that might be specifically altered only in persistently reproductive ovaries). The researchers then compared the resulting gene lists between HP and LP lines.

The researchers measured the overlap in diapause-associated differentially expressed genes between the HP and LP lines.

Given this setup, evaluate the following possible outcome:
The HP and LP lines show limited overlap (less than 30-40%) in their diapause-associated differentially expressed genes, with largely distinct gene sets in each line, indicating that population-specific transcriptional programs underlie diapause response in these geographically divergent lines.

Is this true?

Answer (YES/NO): YES